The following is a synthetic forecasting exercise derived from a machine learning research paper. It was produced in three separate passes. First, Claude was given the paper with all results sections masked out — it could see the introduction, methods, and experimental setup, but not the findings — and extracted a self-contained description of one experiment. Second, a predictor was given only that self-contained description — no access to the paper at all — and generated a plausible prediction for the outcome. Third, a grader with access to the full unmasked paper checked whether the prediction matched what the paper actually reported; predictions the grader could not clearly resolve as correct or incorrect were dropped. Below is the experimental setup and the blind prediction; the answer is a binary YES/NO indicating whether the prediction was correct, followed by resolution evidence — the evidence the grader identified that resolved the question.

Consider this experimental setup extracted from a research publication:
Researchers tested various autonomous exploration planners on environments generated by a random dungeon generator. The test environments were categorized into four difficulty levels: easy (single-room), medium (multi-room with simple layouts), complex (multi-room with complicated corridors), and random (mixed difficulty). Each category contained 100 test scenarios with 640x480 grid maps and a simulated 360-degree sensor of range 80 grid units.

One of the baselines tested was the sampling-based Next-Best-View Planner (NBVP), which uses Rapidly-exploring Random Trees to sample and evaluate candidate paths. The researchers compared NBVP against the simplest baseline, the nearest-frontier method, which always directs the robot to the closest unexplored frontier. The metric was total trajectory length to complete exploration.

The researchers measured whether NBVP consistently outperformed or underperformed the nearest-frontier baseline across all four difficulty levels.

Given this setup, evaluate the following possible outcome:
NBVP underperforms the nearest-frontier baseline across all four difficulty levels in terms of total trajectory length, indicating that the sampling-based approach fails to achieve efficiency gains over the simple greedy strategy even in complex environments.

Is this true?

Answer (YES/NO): NO